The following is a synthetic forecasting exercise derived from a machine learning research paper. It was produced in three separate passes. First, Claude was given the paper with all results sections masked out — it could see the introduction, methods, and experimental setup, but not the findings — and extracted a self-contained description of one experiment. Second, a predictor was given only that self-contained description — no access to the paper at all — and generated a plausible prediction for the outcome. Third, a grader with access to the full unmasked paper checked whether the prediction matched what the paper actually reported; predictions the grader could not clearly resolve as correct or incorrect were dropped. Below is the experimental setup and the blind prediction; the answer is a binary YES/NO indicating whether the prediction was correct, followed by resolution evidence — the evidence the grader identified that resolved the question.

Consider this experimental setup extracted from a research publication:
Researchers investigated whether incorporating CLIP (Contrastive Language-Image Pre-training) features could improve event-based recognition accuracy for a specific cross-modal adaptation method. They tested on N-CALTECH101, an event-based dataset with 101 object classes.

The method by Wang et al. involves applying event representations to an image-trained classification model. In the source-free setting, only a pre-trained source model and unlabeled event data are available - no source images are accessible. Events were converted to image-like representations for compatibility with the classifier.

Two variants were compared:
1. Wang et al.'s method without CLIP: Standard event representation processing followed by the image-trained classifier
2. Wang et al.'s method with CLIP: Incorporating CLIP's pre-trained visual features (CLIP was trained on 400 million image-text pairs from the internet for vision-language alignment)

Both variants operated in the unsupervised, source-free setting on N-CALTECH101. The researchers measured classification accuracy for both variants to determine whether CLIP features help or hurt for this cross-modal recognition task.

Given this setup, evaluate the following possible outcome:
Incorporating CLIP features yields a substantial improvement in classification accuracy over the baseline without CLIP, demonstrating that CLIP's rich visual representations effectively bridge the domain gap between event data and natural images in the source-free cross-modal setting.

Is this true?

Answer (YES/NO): NO